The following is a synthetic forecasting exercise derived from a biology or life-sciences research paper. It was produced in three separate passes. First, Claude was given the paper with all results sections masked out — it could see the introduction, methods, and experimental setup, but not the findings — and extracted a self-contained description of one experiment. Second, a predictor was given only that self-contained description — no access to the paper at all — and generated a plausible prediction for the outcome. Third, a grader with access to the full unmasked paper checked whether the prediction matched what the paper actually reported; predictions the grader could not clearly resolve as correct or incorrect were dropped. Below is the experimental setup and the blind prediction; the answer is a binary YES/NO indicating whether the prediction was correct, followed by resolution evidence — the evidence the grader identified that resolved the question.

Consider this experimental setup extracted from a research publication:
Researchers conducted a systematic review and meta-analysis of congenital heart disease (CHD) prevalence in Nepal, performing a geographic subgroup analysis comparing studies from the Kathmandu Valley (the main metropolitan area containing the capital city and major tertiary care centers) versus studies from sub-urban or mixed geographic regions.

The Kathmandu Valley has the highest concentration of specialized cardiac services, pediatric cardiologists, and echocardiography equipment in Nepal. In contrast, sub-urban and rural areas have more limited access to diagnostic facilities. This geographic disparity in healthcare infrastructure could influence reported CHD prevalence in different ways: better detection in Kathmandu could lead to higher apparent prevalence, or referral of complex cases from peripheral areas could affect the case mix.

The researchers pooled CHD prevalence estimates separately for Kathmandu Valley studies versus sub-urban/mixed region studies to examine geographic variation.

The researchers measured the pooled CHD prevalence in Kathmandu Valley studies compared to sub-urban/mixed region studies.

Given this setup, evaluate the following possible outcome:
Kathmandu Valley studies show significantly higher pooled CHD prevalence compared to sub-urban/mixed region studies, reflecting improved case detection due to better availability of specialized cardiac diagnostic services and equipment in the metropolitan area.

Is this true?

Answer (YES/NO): NO